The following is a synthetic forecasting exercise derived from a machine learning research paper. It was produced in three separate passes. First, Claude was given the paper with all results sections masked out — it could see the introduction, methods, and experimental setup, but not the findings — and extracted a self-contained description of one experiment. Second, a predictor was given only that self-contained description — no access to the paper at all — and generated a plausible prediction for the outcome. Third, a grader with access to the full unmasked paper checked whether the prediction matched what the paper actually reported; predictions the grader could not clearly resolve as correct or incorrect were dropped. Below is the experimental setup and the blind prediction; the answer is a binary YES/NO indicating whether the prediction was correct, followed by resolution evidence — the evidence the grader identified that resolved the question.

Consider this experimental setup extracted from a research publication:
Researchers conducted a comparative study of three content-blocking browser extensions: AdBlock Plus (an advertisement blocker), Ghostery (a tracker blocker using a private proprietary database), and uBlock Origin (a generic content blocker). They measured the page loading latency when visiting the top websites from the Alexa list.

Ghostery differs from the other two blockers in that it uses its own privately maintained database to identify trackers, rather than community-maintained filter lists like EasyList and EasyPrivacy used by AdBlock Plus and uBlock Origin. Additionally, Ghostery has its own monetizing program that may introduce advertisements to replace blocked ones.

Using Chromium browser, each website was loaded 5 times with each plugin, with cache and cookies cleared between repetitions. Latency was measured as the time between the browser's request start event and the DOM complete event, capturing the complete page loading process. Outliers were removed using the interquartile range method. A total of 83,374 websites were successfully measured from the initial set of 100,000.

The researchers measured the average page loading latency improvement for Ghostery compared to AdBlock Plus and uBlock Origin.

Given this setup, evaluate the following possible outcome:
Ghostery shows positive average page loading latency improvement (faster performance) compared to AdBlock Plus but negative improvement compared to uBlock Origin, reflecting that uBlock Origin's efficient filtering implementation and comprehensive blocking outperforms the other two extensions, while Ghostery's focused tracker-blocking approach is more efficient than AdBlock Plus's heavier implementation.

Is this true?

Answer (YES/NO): YES